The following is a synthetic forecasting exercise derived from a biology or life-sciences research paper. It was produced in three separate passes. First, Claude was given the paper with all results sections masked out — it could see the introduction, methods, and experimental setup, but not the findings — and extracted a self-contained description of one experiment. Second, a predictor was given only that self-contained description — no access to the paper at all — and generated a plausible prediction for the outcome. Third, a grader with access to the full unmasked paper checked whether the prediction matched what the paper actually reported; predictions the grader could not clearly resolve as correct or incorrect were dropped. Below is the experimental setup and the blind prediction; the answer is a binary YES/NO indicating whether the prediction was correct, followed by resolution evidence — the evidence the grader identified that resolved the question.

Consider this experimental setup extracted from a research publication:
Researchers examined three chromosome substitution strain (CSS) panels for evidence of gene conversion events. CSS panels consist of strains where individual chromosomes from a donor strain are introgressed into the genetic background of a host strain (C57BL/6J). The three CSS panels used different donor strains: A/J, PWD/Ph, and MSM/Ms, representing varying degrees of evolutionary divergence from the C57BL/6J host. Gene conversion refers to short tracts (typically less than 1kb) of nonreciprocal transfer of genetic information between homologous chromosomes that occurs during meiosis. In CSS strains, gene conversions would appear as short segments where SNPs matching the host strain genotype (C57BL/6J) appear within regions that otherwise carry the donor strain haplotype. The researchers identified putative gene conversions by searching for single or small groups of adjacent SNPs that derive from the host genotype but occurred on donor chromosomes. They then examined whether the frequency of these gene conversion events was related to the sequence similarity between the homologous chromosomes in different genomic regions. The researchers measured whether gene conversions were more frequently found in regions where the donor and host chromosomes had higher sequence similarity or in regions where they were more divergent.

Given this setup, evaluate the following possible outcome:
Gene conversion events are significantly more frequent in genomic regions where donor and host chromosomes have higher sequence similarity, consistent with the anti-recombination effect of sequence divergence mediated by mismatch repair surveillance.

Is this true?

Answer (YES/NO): YES